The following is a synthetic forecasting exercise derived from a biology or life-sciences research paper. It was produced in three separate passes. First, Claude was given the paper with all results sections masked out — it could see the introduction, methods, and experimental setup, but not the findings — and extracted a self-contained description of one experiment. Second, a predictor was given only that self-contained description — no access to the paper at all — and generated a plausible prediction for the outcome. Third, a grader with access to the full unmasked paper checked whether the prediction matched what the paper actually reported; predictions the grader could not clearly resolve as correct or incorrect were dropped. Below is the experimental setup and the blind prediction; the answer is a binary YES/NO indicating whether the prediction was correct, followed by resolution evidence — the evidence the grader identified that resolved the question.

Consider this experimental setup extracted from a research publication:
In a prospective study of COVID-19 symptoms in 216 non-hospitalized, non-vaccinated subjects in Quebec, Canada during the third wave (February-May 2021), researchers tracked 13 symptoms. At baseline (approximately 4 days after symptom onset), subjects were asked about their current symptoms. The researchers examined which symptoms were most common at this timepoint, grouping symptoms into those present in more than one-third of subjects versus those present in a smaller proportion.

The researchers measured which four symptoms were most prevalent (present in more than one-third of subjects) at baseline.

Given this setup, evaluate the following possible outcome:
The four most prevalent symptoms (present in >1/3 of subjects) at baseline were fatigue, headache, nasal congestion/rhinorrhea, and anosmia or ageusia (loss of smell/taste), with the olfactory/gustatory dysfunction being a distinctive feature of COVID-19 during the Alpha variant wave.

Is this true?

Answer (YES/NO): NO